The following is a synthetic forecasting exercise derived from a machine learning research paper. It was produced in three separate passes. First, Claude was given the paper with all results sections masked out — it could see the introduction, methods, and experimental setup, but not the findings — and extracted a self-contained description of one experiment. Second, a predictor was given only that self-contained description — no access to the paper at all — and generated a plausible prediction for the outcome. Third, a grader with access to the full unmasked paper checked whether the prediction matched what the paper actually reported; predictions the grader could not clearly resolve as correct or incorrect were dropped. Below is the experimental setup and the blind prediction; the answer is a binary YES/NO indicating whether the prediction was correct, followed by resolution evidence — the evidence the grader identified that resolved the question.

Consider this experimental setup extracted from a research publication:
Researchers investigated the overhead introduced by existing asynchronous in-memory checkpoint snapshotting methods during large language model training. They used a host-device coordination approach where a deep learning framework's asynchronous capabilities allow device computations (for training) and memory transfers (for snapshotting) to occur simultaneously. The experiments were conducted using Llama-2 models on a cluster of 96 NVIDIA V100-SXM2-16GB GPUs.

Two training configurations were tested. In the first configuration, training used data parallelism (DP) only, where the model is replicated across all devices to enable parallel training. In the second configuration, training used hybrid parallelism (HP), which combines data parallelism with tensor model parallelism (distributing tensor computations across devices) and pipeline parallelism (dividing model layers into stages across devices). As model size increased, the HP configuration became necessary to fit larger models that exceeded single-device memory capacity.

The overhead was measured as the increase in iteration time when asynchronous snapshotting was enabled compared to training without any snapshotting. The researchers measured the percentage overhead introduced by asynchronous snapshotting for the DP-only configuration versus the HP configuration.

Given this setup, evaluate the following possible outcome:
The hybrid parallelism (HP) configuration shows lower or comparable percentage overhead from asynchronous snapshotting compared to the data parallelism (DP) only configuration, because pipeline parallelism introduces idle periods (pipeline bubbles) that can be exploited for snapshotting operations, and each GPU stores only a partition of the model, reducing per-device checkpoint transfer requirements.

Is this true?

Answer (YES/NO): NO